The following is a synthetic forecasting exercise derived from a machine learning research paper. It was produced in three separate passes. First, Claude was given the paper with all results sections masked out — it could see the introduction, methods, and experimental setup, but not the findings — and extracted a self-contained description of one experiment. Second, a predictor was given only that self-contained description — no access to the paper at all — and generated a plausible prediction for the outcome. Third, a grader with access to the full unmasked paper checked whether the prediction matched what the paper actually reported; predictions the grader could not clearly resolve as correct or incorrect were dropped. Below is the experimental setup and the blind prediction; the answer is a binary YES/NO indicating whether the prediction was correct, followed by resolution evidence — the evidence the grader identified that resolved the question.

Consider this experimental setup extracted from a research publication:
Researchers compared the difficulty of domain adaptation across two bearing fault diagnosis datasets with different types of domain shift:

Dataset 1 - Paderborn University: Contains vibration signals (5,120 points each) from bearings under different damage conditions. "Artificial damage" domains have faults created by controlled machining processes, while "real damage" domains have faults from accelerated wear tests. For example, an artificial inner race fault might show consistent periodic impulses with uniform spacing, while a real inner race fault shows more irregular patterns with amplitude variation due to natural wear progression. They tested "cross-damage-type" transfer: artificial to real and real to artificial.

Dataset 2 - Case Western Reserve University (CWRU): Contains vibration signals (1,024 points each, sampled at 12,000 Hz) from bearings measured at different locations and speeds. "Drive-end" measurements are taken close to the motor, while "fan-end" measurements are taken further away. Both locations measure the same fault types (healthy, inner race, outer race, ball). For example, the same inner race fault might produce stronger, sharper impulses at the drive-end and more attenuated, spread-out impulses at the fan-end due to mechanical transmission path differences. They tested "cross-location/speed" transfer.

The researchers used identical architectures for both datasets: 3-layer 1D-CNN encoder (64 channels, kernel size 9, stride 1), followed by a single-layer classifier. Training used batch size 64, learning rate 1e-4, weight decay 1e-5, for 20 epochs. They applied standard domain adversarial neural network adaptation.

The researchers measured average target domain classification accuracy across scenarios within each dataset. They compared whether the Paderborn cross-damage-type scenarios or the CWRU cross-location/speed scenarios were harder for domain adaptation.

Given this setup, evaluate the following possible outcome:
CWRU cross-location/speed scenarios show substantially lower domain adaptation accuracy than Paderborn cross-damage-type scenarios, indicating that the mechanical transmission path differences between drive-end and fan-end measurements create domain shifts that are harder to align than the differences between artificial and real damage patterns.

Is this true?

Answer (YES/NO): NO